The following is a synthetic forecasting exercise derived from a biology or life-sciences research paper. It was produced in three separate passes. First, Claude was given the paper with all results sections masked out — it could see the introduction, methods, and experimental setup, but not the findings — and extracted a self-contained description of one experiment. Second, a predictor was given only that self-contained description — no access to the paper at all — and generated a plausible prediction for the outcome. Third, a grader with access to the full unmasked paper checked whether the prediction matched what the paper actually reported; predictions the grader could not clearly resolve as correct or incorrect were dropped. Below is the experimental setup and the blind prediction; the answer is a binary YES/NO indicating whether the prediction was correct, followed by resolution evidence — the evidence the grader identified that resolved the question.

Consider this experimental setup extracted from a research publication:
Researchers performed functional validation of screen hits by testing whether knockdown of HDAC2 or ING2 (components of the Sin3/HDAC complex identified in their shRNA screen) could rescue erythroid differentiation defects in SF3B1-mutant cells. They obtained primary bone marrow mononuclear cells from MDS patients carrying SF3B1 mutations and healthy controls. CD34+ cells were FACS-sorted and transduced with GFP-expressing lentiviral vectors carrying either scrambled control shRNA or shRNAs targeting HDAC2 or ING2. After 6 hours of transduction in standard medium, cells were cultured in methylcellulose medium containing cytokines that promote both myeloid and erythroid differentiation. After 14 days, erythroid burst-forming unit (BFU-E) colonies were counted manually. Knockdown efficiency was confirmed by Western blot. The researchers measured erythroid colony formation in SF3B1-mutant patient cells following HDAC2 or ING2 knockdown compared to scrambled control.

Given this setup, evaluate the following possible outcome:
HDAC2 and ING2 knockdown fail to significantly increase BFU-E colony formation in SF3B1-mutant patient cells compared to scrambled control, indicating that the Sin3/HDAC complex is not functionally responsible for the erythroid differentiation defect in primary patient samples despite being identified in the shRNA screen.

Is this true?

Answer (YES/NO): NO